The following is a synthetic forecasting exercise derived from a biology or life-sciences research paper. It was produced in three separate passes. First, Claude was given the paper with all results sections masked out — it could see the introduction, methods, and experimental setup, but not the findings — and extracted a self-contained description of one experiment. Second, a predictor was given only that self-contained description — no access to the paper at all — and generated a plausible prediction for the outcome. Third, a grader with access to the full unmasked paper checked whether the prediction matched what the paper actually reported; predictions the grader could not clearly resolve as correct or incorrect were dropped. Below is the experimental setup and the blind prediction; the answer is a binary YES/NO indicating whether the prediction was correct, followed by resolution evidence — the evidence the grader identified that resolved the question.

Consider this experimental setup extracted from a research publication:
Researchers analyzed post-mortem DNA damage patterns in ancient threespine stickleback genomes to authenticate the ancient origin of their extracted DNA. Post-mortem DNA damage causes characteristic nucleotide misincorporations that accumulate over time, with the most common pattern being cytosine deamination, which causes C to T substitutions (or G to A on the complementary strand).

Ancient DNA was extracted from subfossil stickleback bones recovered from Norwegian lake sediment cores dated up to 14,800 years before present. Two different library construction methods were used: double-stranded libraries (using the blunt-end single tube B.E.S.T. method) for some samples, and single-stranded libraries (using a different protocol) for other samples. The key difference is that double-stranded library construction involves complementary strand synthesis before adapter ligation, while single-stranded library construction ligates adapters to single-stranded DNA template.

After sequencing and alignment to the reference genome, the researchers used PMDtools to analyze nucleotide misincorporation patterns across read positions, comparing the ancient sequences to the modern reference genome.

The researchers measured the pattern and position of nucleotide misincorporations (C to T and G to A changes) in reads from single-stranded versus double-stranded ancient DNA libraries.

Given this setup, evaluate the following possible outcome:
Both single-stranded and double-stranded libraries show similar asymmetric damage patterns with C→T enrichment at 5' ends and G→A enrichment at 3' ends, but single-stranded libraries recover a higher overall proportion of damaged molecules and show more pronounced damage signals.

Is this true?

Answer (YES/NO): NO